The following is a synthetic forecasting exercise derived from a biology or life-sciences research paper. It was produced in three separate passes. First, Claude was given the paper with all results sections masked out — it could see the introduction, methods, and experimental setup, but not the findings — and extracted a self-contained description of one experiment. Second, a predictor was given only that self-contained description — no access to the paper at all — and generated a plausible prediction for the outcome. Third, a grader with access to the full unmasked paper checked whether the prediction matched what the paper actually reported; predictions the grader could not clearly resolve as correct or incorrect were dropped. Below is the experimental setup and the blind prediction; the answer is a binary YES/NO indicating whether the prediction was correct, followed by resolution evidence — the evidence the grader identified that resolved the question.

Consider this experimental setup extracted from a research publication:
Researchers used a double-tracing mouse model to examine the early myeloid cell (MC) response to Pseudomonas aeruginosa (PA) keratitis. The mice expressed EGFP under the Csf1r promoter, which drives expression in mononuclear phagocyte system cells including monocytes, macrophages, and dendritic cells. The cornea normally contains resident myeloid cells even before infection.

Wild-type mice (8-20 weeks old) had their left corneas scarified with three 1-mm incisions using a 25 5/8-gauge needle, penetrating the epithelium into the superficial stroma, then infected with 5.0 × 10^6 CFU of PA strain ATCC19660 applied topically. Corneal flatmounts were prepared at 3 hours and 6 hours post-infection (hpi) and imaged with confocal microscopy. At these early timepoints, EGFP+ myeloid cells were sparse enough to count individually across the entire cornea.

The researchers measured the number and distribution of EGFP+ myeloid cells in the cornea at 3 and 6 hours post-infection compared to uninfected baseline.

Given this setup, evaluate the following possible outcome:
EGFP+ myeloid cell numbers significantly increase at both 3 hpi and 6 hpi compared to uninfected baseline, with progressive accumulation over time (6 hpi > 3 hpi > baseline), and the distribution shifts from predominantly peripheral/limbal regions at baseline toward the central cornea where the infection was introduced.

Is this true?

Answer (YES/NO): NO